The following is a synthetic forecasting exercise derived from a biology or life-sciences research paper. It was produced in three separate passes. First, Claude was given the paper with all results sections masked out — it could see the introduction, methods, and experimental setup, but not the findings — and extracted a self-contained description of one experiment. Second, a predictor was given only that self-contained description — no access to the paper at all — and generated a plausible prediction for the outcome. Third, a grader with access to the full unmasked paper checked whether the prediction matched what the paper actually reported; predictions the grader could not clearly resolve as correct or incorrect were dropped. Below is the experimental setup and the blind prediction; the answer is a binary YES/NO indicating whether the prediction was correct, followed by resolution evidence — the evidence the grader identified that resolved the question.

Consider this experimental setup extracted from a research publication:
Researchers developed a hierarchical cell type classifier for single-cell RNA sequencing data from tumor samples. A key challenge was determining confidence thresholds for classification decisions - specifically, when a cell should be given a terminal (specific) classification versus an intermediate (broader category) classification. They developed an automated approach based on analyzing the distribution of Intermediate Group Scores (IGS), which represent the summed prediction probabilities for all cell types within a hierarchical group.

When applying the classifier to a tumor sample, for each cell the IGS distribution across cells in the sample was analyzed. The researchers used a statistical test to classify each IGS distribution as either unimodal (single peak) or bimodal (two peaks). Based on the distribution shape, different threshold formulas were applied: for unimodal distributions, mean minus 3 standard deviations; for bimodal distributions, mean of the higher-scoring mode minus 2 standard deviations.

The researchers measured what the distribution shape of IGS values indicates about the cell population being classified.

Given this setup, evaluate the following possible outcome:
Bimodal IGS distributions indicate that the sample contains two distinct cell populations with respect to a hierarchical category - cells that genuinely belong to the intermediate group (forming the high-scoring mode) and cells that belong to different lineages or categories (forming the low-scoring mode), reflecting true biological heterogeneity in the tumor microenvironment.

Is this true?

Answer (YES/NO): NO